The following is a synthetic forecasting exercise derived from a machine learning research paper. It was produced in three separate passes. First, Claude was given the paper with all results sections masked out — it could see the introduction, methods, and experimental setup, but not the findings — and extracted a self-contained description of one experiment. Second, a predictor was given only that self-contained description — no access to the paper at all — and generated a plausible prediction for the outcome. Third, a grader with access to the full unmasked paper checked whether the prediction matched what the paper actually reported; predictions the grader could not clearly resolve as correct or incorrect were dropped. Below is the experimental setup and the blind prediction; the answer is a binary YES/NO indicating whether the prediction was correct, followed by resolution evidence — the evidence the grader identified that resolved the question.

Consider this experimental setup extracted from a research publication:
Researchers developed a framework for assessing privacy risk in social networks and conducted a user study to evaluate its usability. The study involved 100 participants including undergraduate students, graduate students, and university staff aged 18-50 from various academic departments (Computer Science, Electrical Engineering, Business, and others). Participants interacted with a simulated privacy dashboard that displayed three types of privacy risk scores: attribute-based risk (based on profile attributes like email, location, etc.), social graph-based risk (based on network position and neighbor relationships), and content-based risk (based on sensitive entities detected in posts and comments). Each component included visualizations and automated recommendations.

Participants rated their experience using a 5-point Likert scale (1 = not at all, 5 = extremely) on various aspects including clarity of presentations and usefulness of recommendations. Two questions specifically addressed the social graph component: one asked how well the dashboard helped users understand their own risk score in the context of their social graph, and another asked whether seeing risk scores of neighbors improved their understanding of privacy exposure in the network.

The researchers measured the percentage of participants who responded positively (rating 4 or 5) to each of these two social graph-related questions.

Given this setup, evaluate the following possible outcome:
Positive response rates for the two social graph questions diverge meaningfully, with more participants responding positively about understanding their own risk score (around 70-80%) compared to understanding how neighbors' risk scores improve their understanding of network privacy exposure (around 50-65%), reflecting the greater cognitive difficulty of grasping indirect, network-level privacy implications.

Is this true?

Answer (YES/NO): NO